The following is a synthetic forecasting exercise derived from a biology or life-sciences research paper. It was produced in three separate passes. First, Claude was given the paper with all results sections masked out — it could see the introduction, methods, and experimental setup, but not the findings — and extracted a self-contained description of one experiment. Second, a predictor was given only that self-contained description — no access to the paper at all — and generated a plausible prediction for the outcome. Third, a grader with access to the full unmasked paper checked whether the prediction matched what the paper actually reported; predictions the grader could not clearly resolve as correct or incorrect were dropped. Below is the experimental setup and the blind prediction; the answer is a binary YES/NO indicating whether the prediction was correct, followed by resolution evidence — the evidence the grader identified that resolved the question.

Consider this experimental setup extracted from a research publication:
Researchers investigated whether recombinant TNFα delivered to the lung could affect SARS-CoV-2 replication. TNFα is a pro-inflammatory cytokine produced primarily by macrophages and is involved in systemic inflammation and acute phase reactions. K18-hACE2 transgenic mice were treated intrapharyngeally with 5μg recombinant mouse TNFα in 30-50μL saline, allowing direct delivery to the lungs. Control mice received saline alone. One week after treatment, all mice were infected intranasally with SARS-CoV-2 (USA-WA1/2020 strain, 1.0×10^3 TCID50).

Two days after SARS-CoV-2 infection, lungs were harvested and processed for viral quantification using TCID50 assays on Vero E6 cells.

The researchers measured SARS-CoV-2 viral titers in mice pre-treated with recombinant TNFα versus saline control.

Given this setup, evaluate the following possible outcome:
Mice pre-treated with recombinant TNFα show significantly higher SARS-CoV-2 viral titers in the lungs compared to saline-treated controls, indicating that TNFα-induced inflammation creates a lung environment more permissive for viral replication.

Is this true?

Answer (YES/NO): NO